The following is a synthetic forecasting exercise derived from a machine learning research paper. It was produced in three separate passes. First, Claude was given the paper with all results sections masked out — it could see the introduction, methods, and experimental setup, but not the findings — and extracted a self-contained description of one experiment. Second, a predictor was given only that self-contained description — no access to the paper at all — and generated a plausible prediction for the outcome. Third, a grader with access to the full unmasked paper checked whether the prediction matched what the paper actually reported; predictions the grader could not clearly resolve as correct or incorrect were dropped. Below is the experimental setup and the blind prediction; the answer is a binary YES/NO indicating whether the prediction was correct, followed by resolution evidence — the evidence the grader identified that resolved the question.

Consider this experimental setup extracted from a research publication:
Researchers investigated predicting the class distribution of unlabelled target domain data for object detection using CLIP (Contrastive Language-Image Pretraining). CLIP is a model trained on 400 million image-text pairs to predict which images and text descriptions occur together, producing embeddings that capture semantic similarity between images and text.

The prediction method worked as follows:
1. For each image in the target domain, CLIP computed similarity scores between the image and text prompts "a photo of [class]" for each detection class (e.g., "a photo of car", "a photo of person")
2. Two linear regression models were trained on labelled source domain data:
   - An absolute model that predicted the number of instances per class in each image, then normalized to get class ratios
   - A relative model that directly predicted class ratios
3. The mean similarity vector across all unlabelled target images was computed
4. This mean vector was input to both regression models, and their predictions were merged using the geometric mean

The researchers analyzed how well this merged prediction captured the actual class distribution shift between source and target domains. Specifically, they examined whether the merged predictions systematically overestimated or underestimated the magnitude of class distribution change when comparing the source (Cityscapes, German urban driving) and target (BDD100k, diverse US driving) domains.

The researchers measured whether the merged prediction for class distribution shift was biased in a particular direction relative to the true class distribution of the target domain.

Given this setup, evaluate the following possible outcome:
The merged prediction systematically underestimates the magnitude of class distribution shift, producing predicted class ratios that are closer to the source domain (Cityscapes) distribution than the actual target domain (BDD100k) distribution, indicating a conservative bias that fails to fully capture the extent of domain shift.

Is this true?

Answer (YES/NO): YES